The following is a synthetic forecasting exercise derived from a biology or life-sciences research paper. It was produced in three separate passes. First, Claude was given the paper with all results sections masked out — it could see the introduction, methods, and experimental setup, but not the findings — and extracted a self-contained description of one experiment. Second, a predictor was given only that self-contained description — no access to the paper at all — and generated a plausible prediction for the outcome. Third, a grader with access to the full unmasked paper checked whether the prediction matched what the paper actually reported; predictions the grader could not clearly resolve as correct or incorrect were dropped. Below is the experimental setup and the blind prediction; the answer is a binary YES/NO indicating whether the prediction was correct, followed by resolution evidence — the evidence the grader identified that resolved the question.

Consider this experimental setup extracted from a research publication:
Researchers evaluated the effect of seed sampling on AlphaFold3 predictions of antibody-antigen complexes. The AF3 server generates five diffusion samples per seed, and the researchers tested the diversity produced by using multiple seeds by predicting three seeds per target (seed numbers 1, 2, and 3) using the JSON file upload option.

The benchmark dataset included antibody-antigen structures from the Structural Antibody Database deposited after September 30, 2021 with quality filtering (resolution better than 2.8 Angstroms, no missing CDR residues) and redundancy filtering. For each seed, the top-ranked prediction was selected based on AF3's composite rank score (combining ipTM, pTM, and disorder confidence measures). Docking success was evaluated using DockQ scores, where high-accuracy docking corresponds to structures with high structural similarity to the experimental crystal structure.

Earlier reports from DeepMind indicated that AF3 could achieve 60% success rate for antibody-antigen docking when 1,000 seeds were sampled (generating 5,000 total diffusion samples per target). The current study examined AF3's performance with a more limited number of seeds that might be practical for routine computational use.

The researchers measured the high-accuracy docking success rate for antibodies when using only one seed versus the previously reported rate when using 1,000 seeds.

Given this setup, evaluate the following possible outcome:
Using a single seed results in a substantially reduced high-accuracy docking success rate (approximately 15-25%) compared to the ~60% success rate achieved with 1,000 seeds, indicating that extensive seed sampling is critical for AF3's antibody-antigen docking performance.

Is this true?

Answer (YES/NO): NO